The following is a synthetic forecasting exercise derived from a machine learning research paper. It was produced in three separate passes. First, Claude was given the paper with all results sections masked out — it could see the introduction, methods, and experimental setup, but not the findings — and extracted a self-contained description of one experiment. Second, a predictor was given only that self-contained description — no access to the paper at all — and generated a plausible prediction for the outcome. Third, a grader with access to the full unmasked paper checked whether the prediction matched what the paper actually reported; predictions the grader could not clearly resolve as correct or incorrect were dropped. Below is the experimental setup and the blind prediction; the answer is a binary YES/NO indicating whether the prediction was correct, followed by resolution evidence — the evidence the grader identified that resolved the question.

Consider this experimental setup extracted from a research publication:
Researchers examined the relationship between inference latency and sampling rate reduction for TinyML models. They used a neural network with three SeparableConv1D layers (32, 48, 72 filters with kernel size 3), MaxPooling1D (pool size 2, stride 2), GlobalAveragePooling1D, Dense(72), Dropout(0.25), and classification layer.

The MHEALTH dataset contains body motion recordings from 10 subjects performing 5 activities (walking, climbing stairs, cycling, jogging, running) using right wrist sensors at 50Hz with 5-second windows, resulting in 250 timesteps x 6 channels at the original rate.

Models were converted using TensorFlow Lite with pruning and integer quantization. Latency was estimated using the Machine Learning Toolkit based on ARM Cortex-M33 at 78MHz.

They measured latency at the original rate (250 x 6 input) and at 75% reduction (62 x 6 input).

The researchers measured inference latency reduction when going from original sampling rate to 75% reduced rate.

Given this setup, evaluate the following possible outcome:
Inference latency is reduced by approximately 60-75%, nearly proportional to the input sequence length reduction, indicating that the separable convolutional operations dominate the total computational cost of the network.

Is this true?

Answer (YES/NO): YES